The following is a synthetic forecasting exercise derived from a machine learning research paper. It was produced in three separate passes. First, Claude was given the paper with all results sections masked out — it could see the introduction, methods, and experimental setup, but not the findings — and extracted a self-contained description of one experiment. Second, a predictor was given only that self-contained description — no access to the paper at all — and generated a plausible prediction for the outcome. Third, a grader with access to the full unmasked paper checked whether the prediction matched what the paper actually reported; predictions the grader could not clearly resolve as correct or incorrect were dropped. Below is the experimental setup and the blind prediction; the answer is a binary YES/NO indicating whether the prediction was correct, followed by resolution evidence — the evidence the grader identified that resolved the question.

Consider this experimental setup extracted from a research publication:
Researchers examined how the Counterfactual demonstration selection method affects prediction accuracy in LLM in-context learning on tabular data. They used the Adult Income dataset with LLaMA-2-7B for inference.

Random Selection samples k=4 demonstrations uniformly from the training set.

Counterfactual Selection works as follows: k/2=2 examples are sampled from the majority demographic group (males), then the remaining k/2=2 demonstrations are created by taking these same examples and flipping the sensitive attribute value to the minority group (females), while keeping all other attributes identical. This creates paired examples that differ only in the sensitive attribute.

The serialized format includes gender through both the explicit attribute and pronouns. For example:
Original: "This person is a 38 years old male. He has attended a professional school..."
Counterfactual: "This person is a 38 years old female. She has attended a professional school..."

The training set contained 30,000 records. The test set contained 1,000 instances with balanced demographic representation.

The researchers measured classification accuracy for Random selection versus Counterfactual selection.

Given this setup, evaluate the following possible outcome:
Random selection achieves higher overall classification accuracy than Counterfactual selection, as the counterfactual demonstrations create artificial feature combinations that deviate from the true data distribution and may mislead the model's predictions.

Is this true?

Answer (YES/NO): YES